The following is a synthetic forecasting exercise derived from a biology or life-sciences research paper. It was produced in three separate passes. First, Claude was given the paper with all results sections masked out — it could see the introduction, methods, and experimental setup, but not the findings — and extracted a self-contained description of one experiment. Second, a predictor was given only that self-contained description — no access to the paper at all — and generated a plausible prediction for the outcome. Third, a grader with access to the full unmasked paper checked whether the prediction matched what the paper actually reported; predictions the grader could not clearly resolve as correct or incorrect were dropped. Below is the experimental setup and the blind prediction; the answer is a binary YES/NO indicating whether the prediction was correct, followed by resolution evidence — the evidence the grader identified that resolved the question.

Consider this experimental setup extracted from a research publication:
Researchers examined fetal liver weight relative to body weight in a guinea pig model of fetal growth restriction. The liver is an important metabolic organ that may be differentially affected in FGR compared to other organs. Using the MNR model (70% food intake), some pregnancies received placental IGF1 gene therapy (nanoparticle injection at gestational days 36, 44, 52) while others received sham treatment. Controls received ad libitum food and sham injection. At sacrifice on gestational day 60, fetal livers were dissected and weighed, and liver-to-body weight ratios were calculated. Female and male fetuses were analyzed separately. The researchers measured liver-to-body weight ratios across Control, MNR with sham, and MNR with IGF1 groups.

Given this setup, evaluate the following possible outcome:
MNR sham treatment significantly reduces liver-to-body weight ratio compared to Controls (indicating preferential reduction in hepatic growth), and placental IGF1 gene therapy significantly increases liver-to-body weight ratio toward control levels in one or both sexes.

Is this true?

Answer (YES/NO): NO